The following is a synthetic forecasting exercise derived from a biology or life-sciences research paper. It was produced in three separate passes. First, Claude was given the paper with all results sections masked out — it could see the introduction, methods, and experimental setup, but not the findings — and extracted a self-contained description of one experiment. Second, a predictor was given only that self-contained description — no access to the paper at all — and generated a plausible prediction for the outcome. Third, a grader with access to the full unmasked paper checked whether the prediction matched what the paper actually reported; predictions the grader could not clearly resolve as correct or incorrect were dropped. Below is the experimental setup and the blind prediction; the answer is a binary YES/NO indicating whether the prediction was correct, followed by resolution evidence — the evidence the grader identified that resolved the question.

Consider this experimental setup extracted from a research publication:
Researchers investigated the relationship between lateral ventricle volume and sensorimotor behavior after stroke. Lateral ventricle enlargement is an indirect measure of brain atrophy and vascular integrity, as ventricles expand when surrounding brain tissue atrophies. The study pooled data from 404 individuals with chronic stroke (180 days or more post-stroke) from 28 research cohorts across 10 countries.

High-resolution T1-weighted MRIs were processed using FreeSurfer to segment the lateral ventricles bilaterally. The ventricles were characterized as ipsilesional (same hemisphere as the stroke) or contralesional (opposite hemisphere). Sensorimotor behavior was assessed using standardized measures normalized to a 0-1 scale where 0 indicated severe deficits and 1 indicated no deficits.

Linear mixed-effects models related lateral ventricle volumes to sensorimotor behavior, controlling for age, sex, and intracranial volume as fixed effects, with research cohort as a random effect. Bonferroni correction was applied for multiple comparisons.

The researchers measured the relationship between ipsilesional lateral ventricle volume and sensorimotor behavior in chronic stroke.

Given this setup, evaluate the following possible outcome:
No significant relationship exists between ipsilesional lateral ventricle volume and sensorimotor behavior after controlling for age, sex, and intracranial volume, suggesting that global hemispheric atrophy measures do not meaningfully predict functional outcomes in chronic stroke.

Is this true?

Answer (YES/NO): NO